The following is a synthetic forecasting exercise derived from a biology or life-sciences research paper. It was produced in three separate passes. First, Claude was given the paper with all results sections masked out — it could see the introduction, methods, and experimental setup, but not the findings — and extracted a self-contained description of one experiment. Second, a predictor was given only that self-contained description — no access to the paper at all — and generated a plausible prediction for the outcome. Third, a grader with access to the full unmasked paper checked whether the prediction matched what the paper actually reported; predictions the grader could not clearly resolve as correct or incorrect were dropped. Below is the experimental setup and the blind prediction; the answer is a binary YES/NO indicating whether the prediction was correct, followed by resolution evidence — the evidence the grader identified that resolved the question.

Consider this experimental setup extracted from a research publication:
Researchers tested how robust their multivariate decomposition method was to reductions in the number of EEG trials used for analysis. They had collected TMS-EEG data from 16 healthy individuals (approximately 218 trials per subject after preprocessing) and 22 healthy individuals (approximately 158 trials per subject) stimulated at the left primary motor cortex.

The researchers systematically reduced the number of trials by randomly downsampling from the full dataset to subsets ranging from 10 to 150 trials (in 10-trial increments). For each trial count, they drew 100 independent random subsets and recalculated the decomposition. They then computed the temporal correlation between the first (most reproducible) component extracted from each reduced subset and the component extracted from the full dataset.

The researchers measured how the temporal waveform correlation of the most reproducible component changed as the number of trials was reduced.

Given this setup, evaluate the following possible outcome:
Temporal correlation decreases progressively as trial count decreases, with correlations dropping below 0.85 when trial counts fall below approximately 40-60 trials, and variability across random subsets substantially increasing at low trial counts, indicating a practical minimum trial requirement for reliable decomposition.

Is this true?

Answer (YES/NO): NO